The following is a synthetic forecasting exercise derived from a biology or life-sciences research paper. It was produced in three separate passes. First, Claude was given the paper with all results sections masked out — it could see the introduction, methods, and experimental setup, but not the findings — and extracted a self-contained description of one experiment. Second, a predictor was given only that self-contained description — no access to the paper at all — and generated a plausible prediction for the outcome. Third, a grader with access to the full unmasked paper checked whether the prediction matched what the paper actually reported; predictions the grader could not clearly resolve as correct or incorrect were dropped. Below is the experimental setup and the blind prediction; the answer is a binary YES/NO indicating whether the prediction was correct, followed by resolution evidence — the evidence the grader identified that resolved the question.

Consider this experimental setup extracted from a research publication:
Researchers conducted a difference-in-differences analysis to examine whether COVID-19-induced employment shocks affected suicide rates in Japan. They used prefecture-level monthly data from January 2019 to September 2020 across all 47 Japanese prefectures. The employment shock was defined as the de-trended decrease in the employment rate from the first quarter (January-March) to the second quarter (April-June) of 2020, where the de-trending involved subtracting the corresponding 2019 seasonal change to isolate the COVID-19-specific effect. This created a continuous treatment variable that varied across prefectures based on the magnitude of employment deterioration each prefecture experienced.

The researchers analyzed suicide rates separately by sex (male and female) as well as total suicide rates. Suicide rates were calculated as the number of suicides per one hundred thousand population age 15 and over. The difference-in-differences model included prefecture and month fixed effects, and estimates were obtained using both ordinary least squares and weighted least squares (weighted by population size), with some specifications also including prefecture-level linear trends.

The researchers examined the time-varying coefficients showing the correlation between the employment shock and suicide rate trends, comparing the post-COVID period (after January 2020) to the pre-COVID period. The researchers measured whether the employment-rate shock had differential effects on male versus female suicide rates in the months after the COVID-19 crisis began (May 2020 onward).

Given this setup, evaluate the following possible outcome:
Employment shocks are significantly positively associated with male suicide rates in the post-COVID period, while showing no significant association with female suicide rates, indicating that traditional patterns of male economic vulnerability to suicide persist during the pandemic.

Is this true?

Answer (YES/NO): YES